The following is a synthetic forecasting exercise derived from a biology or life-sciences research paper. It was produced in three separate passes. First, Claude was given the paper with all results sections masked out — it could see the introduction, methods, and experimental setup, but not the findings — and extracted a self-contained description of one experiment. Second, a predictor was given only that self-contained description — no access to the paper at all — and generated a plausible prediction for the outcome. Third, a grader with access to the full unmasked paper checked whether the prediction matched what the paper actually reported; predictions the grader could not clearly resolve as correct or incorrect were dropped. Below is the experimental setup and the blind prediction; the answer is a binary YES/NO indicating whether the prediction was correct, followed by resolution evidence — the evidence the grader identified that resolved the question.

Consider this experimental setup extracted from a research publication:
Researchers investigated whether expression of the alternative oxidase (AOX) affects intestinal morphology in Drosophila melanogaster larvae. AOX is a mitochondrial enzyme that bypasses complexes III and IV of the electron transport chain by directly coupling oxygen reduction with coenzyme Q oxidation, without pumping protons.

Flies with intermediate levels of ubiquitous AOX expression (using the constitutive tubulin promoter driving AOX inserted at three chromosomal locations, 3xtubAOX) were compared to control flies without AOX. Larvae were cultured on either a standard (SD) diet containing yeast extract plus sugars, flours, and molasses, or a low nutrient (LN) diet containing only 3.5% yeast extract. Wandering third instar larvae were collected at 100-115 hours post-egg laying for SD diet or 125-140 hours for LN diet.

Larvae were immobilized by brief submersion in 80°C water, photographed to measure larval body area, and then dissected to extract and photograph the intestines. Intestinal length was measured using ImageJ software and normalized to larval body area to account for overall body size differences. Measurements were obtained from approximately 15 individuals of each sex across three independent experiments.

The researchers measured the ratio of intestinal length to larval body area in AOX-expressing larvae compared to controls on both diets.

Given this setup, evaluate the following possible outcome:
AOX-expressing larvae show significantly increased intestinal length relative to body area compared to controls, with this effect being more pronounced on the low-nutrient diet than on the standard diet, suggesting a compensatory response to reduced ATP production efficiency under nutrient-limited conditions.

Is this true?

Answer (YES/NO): NO